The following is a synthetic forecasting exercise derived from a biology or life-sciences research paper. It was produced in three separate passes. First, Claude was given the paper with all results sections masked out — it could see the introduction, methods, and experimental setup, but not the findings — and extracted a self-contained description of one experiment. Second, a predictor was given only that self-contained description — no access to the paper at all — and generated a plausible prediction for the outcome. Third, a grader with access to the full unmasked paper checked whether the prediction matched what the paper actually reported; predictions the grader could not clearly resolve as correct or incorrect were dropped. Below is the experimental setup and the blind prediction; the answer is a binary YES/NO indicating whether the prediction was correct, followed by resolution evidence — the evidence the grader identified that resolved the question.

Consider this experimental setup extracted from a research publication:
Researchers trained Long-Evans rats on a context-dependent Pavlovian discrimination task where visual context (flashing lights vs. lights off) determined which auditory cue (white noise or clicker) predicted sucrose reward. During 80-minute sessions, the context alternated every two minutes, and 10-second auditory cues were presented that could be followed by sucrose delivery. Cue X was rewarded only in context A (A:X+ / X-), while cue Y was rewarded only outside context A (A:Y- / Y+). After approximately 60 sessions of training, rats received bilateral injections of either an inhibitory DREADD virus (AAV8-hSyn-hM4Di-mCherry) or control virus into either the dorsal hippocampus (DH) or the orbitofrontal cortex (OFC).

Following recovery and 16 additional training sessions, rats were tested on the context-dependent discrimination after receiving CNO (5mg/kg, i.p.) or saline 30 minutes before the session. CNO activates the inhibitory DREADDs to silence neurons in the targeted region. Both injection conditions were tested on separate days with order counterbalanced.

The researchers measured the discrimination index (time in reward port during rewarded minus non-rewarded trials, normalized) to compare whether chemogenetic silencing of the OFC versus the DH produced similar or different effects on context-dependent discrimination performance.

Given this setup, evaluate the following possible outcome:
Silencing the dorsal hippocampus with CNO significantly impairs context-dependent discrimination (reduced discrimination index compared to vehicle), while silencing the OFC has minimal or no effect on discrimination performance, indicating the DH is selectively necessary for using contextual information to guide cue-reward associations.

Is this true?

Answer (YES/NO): NO